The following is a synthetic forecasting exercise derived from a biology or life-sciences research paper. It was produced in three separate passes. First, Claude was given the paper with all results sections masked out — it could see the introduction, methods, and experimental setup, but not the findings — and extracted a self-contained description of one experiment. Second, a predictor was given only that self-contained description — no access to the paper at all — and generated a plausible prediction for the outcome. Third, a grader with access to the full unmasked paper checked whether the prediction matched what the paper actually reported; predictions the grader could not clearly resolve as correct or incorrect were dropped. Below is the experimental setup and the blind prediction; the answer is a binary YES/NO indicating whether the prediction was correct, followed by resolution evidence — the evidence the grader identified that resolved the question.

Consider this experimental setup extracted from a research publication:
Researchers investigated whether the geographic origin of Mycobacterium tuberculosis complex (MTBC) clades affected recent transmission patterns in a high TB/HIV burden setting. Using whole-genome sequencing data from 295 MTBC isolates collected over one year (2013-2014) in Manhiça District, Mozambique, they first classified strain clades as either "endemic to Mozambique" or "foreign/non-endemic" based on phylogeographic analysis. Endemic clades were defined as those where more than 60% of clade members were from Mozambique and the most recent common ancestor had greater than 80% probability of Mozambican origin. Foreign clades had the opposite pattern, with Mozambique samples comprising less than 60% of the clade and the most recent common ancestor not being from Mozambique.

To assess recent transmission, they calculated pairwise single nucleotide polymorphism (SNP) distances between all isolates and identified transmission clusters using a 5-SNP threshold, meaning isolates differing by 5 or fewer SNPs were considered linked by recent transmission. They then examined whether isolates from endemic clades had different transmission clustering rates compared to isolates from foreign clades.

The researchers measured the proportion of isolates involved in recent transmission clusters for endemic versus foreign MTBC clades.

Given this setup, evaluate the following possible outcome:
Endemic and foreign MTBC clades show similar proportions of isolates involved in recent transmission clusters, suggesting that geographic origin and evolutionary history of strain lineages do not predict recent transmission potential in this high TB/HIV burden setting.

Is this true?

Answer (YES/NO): NO